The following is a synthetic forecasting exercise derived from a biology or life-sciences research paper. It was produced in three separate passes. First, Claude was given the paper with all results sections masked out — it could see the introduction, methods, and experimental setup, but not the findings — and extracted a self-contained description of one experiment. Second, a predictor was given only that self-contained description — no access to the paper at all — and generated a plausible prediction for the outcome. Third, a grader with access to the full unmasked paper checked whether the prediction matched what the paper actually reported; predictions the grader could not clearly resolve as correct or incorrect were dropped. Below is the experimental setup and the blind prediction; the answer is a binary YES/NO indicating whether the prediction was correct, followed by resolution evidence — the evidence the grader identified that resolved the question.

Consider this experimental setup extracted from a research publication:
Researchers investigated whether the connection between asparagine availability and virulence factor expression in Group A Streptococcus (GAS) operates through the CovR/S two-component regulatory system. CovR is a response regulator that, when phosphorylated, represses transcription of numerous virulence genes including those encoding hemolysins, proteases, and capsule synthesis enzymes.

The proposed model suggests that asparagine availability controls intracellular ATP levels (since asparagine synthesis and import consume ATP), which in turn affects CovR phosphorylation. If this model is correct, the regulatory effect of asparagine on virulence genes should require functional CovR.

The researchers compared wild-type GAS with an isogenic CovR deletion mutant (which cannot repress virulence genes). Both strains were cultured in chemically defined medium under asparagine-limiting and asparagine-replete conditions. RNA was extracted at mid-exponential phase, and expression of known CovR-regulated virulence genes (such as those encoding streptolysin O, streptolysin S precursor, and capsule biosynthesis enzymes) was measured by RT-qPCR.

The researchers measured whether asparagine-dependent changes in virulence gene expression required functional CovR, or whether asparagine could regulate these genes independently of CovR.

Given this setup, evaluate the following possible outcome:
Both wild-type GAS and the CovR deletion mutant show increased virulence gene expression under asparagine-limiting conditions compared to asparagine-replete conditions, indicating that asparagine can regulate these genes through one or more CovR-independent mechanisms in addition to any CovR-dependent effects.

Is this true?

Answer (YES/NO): NO